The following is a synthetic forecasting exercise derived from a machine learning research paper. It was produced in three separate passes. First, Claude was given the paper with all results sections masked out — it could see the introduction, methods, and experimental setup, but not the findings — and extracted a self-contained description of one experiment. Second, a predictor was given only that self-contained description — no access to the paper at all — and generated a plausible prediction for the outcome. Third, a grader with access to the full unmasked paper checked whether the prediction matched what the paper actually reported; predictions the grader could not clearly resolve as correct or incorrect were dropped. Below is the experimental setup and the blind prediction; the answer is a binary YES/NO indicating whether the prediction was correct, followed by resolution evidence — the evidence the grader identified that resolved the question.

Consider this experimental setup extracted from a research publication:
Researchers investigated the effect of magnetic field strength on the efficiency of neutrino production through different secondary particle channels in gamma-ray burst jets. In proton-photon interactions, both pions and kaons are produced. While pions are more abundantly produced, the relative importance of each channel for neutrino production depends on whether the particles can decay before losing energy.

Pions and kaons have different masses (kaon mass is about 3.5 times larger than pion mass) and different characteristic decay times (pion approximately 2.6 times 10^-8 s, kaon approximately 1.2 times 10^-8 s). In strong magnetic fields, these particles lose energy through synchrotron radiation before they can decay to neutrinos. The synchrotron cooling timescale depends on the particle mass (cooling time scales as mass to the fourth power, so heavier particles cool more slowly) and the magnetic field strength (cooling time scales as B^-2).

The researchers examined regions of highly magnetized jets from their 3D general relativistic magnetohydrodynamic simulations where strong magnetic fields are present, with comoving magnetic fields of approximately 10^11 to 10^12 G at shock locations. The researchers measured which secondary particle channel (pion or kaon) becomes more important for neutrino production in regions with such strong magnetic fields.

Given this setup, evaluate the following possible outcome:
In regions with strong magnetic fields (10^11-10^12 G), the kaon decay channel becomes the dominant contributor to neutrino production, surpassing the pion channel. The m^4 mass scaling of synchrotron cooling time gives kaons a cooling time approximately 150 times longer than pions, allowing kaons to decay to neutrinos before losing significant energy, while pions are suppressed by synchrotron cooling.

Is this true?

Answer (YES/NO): YES